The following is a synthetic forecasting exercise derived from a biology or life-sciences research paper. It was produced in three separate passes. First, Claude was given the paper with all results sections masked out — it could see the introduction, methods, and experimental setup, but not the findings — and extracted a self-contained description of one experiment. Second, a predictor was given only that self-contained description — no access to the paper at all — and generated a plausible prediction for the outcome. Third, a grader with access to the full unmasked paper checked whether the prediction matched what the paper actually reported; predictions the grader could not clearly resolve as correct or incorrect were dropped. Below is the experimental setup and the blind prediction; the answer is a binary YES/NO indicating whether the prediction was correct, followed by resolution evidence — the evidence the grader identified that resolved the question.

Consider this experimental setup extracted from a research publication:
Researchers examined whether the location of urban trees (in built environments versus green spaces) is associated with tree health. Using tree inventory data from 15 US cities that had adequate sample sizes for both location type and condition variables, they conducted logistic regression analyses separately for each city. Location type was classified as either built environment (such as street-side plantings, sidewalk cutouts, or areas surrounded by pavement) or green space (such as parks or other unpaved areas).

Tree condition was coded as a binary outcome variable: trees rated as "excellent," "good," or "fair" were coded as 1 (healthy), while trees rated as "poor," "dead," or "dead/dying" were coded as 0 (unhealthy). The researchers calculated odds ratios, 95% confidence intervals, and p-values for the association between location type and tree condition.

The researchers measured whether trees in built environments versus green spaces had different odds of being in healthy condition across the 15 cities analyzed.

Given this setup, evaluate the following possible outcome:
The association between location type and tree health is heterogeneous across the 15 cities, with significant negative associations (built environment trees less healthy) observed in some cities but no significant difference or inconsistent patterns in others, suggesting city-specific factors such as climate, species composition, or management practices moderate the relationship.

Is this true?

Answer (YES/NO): NO